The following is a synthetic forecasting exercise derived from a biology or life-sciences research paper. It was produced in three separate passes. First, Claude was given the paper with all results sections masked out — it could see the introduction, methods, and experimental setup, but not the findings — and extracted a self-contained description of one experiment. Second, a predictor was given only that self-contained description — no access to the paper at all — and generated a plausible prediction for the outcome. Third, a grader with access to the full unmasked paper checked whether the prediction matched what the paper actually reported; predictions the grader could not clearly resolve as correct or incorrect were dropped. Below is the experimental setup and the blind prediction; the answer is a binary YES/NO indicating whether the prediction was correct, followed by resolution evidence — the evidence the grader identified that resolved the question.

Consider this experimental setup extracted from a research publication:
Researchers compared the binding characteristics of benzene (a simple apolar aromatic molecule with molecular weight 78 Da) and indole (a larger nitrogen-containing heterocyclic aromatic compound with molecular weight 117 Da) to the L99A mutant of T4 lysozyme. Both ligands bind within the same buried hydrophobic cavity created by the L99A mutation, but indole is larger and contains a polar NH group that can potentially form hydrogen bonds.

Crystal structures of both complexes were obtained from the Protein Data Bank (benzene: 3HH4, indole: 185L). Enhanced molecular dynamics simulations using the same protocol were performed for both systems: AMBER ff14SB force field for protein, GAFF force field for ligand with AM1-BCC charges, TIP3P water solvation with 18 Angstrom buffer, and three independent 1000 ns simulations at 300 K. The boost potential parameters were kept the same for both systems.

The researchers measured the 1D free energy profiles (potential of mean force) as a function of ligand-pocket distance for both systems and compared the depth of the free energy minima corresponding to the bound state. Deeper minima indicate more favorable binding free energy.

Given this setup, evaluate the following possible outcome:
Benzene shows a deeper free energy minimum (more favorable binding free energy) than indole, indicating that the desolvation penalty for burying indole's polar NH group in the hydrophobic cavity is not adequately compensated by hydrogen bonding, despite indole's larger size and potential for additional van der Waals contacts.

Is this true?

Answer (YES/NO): NO